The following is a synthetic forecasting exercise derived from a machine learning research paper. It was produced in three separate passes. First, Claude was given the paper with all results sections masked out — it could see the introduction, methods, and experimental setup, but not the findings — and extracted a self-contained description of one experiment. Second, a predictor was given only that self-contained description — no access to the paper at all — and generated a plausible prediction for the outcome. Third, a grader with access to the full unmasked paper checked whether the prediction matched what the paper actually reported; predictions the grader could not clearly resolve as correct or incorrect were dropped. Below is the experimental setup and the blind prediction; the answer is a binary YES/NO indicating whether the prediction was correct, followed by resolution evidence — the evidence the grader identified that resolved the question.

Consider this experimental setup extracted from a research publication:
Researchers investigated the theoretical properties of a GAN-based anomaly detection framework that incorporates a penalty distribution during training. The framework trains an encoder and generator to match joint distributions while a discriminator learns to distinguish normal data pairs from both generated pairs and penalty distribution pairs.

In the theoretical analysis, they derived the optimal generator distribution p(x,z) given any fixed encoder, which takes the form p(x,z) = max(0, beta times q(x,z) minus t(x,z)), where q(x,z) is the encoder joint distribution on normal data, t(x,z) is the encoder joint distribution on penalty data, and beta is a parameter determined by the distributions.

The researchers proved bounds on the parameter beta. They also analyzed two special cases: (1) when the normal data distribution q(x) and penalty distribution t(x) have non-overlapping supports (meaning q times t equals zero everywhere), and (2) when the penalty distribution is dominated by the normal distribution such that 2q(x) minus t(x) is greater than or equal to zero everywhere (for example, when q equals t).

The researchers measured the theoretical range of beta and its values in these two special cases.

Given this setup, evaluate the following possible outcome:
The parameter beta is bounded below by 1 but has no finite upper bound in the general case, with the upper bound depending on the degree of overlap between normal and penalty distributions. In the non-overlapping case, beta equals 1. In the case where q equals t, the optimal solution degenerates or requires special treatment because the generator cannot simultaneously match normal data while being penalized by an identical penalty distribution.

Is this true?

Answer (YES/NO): NO